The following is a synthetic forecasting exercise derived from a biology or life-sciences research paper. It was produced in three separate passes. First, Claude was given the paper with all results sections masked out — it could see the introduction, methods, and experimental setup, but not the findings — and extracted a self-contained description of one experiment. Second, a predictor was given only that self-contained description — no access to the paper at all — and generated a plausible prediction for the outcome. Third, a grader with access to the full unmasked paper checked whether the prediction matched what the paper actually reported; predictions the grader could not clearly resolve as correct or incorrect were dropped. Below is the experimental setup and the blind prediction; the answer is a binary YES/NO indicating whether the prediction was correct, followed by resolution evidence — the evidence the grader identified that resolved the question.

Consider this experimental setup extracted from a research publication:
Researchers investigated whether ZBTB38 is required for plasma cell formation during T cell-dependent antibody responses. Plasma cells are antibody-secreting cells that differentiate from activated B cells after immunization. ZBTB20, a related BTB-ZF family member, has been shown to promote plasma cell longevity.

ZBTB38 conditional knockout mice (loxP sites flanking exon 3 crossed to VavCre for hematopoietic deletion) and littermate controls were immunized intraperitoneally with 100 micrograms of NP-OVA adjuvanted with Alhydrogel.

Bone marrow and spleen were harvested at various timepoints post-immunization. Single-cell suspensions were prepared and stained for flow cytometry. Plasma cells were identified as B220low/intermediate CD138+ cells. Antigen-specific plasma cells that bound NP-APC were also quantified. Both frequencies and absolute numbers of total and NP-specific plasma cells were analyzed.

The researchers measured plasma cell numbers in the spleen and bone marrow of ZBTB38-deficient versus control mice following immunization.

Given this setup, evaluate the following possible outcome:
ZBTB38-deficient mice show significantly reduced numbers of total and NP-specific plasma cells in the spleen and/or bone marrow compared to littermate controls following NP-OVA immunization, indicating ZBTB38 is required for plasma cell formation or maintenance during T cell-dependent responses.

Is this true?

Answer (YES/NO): NO